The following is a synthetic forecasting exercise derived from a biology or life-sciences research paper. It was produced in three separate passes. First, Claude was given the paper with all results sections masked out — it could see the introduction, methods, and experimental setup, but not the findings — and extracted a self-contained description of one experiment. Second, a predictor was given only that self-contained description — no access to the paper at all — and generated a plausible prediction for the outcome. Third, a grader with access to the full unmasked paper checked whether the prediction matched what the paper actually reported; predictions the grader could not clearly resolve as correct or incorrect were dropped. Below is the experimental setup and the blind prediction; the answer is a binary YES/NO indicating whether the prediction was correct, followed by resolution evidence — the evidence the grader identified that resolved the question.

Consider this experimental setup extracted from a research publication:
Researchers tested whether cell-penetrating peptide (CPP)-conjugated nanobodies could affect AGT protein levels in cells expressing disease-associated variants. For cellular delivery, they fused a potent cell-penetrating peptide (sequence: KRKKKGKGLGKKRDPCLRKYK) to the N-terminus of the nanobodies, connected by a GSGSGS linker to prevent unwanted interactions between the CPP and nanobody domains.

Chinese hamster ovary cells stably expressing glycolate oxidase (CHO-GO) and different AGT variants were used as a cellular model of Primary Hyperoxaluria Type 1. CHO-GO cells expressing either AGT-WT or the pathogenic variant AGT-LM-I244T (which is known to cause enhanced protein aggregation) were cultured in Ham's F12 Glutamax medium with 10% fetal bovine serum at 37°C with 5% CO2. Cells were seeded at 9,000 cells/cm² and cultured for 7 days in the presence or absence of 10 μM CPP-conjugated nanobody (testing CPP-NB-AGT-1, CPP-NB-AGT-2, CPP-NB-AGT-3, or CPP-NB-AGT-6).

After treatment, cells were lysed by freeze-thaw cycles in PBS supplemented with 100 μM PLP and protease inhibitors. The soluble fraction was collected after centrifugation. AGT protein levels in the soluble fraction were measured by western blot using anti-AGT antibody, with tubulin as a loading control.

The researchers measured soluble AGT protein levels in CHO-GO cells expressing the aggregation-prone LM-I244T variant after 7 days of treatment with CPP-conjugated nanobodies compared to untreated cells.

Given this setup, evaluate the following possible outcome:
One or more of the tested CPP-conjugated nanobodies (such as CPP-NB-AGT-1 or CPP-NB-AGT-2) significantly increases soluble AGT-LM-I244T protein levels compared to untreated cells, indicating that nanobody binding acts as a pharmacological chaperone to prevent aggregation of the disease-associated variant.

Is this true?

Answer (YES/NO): NO